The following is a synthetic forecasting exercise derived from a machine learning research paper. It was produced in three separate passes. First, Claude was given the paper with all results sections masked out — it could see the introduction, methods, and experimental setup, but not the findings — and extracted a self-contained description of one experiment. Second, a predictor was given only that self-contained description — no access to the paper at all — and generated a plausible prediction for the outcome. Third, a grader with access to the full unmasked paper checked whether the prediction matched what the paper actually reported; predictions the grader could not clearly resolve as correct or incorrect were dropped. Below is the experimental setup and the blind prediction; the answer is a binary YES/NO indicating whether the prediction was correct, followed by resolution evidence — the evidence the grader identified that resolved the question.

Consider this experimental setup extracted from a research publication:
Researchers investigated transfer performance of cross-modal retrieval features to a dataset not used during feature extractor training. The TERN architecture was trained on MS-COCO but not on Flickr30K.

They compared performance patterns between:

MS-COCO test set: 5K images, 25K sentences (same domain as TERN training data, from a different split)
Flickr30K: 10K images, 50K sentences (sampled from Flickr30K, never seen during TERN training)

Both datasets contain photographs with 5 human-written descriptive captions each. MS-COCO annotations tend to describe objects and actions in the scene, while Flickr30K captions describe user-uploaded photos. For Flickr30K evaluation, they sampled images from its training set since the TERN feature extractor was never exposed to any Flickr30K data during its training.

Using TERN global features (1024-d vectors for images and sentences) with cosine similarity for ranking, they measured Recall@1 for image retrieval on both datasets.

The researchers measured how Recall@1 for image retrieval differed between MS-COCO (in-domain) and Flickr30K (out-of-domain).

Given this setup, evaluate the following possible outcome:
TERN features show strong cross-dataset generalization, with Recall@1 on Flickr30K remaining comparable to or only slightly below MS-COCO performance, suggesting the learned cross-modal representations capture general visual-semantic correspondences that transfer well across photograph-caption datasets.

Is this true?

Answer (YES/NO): NO